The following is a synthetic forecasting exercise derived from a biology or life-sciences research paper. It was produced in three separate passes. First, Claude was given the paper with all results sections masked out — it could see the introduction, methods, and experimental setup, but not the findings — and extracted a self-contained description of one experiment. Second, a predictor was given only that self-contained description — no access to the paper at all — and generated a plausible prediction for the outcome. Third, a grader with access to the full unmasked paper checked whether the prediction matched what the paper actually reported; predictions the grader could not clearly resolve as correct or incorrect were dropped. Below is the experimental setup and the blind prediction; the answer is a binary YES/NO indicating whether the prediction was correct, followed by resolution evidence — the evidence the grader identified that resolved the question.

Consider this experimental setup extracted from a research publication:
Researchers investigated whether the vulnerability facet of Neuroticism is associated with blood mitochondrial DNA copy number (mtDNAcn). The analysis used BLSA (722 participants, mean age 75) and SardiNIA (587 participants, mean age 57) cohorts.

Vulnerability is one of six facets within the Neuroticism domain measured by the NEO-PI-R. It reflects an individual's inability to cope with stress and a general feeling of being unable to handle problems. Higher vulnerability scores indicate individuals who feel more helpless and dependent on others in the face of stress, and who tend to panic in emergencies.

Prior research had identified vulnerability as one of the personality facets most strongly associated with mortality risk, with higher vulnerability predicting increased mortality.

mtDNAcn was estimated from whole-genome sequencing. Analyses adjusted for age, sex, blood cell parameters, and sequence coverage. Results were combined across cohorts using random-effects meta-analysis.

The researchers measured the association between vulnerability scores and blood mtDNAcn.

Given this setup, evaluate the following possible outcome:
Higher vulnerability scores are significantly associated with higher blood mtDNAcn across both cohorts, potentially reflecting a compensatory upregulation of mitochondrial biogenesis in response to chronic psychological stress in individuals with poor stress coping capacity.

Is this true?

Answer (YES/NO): NO